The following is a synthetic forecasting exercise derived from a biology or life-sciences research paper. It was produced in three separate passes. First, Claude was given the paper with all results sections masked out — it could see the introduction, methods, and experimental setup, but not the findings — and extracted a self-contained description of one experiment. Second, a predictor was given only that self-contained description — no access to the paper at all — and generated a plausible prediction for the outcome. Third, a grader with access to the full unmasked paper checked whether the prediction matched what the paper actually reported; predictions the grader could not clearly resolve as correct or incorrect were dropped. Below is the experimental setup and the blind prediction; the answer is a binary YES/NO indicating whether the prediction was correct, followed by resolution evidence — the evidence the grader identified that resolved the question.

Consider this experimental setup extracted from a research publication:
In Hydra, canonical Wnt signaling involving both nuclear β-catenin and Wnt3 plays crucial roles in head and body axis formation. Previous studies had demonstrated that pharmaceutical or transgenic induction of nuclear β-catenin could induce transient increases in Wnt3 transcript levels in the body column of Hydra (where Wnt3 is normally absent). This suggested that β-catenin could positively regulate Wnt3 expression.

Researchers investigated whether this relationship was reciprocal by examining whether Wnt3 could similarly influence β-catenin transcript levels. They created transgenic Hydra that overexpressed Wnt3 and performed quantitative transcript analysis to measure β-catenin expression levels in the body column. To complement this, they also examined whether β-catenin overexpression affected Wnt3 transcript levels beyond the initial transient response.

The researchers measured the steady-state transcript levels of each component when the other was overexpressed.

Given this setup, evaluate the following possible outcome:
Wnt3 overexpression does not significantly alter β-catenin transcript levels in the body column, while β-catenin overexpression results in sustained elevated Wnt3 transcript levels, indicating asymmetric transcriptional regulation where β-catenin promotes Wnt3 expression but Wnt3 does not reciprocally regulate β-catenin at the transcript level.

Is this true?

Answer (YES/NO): NO